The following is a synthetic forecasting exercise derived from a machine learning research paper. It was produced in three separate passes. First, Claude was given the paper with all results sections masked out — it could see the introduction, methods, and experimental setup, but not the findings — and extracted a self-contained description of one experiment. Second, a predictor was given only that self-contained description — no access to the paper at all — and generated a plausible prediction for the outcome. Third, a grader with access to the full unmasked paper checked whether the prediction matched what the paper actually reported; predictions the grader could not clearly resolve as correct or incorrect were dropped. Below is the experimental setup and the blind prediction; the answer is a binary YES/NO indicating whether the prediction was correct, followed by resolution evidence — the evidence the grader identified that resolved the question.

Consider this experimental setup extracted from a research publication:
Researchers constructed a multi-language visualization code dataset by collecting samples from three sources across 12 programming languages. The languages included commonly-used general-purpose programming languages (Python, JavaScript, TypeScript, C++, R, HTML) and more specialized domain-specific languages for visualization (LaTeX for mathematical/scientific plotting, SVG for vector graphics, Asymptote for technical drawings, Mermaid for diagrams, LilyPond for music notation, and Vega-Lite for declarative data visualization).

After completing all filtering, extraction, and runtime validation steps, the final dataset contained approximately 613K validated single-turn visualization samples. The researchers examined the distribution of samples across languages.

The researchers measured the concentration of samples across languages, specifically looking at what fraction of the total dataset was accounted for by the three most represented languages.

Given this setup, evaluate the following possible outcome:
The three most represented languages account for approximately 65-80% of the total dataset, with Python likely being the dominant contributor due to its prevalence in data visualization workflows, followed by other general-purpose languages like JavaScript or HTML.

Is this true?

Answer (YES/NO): NO